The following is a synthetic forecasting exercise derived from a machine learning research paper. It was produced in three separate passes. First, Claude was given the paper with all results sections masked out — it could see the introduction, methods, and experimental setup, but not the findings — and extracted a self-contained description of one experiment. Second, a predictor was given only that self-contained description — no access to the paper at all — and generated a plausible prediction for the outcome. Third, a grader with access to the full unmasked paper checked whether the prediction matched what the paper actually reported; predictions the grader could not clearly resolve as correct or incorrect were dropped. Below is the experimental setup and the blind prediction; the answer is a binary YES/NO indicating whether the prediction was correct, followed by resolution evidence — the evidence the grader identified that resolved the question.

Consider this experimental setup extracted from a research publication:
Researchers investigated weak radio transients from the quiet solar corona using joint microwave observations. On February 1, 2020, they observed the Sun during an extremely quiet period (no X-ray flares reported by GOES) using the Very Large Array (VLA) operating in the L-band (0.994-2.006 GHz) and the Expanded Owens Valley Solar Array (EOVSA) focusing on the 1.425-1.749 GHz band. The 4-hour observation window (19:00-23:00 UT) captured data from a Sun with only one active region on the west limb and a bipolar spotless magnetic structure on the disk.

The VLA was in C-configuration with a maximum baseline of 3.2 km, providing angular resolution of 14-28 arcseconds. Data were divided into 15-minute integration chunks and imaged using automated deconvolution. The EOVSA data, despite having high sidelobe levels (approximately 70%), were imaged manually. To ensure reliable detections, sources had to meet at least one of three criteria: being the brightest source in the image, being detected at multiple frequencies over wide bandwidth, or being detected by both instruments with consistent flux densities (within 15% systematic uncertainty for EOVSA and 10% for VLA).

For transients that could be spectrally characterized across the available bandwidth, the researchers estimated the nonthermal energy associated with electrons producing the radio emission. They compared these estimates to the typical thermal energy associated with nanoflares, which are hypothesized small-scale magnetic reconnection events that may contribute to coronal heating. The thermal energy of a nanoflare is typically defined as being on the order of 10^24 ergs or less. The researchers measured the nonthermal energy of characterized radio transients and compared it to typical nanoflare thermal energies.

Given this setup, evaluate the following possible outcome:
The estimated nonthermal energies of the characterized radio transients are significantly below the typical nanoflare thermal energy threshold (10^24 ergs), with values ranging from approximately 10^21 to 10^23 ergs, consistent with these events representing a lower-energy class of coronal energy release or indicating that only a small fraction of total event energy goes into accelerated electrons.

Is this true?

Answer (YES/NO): NO